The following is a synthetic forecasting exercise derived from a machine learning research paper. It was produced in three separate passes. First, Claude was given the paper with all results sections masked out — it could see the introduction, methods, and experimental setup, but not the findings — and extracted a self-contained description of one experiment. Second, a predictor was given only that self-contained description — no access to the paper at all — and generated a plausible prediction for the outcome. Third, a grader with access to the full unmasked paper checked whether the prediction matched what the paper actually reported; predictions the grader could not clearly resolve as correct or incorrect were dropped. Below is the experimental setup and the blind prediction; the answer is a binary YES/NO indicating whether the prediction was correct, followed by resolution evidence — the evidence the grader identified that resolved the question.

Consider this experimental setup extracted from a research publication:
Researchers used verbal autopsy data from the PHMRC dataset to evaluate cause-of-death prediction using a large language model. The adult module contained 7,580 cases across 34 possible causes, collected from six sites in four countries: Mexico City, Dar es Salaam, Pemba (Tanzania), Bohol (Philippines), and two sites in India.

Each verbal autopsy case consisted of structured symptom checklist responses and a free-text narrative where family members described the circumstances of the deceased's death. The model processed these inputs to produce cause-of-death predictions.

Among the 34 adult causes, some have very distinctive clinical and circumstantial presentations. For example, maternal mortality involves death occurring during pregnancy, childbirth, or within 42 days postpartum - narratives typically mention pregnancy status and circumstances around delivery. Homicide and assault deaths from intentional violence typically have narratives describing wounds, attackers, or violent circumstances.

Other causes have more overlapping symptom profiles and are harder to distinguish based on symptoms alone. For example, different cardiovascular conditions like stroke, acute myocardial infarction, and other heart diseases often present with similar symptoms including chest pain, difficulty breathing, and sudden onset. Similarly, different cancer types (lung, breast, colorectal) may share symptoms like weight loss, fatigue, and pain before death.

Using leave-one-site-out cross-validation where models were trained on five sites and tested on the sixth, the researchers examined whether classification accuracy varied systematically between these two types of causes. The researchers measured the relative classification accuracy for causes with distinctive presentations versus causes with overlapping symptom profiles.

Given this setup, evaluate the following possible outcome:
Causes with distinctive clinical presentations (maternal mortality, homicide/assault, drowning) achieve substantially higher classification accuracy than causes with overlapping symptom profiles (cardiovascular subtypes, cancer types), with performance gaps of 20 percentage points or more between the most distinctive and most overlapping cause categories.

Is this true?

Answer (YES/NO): YES